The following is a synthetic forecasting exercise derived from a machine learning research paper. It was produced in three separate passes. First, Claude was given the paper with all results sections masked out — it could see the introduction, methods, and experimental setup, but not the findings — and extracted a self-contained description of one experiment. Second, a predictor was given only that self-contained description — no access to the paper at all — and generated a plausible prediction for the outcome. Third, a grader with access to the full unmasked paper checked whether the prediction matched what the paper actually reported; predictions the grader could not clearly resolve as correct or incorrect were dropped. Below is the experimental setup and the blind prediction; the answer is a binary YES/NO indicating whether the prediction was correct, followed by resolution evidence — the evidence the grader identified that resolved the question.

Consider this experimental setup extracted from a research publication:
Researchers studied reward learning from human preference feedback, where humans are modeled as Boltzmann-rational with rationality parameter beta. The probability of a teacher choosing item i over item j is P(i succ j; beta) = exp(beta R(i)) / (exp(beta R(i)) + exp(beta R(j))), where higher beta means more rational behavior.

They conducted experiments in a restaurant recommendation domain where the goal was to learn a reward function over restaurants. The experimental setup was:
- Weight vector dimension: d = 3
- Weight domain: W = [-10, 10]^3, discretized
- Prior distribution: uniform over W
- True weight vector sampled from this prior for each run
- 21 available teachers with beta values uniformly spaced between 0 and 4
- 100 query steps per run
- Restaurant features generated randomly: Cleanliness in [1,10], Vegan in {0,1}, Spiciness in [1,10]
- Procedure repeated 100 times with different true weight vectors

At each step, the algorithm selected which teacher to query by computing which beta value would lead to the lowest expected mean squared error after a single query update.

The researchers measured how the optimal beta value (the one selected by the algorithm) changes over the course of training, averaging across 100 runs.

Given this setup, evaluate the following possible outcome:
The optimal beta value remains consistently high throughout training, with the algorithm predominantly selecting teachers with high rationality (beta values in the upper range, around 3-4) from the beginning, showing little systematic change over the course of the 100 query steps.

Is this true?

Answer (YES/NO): NO